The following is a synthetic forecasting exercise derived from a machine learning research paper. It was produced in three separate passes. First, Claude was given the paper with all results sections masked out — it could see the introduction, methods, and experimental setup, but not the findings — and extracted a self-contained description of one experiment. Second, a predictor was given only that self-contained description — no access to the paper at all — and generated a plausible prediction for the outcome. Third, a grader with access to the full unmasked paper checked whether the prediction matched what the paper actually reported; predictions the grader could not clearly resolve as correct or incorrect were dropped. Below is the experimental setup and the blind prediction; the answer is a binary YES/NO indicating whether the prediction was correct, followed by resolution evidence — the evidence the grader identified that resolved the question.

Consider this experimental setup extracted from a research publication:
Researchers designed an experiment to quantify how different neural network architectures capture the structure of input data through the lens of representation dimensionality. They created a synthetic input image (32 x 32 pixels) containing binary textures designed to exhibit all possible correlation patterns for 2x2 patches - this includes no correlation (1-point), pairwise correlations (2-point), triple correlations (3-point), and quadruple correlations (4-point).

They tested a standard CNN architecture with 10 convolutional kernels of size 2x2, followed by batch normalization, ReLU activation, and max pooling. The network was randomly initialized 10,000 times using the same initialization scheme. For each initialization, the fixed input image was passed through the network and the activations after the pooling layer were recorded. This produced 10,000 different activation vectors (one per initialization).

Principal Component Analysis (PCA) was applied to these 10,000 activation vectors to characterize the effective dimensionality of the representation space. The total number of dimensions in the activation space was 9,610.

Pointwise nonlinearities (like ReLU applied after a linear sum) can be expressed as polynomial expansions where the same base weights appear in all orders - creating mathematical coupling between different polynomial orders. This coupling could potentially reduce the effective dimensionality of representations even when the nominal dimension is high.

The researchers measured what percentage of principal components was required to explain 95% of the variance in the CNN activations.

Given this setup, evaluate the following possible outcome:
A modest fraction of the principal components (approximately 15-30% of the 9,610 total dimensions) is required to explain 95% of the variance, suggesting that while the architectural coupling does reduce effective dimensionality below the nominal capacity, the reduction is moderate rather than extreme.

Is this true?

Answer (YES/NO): NO